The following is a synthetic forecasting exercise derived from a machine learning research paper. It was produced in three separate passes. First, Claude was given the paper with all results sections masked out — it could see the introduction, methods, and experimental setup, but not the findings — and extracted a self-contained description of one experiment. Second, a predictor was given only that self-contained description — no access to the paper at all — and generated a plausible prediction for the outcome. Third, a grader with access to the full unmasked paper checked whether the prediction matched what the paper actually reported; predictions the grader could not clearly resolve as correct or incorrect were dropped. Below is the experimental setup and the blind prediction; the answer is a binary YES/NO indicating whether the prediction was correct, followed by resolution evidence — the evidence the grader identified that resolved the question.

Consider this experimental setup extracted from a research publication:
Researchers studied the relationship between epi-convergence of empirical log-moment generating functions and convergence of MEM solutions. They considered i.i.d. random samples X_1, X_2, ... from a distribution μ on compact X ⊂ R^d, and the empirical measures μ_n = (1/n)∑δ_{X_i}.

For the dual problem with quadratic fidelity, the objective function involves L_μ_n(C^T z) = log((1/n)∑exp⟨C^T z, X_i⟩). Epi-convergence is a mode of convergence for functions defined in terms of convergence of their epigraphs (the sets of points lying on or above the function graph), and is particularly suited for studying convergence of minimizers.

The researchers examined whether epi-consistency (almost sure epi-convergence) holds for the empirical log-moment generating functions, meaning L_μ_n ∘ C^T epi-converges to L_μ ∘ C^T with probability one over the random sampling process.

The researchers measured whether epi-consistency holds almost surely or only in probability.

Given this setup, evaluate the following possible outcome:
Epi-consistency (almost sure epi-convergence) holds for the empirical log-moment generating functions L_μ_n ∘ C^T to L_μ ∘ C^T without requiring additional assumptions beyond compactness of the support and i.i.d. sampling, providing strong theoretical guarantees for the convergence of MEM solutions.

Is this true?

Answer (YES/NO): YES